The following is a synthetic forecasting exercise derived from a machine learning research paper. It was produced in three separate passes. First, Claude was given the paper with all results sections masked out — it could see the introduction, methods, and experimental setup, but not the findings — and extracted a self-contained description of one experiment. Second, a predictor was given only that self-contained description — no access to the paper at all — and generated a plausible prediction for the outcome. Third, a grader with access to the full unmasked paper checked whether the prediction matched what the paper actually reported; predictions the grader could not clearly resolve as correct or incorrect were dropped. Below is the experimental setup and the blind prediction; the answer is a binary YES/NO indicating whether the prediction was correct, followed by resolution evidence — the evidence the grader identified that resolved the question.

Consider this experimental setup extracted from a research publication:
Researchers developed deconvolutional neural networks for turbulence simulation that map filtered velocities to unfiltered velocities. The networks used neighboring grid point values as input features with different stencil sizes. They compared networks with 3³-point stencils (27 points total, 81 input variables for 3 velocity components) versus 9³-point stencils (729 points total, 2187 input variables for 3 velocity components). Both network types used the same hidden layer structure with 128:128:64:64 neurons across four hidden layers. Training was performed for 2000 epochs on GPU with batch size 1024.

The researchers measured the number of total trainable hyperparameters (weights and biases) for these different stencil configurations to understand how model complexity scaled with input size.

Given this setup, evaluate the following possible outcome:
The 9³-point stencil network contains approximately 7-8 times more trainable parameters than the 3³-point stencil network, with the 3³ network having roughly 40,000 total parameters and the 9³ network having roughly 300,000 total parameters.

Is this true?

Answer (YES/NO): NO